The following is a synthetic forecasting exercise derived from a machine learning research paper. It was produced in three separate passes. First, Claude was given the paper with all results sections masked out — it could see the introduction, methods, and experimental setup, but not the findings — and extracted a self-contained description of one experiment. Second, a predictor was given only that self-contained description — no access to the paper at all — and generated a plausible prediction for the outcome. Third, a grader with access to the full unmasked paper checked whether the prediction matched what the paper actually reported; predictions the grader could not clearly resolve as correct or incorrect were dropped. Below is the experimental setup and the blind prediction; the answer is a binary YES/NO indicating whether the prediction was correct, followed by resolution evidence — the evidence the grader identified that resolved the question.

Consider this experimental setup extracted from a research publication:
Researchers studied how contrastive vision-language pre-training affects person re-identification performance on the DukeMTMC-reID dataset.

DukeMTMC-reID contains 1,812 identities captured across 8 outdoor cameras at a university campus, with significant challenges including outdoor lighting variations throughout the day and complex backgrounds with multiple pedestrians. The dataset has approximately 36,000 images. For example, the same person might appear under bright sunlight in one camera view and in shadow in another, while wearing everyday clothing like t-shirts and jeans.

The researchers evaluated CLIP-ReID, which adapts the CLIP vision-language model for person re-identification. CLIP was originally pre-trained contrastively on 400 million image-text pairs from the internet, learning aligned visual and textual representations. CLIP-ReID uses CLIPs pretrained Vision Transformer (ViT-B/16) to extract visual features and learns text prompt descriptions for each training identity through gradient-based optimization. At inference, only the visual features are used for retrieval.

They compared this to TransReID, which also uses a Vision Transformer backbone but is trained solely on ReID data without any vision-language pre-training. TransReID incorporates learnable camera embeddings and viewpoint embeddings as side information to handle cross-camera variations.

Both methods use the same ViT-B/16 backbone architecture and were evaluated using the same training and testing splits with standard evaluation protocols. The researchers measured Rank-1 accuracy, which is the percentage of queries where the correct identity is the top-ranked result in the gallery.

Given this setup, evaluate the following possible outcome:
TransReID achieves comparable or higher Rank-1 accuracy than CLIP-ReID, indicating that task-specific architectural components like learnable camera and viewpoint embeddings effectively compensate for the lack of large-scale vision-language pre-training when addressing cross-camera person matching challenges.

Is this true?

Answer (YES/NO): YES